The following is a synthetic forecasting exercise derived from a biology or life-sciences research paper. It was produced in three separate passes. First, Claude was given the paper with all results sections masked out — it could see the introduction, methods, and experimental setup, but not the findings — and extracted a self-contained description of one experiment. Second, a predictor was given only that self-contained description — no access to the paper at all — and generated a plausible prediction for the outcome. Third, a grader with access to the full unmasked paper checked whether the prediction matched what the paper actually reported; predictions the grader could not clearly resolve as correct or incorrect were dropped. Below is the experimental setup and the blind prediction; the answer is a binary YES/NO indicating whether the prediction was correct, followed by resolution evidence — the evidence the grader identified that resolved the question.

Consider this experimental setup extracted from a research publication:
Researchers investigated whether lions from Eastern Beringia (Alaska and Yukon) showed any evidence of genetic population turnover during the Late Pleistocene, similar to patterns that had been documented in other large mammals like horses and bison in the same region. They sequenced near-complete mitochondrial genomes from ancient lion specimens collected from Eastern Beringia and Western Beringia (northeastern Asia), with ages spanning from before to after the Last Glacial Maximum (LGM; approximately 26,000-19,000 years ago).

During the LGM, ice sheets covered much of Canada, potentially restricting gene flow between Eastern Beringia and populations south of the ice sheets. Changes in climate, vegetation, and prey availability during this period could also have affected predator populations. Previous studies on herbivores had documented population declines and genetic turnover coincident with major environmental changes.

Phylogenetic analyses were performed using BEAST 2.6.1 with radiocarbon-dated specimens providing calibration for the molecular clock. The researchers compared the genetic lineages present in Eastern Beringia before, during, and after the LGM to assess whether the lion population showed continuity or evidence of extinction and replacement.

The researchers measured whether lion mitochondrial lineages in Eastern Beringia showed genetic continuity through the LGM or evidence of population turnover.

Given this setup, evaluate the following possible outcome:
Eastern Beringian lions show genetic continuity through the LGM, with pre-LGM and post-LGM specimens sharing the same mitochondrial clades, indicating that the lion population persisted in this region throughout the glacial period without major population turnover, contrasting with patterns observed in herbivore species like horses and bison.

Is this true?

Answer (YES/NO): NO